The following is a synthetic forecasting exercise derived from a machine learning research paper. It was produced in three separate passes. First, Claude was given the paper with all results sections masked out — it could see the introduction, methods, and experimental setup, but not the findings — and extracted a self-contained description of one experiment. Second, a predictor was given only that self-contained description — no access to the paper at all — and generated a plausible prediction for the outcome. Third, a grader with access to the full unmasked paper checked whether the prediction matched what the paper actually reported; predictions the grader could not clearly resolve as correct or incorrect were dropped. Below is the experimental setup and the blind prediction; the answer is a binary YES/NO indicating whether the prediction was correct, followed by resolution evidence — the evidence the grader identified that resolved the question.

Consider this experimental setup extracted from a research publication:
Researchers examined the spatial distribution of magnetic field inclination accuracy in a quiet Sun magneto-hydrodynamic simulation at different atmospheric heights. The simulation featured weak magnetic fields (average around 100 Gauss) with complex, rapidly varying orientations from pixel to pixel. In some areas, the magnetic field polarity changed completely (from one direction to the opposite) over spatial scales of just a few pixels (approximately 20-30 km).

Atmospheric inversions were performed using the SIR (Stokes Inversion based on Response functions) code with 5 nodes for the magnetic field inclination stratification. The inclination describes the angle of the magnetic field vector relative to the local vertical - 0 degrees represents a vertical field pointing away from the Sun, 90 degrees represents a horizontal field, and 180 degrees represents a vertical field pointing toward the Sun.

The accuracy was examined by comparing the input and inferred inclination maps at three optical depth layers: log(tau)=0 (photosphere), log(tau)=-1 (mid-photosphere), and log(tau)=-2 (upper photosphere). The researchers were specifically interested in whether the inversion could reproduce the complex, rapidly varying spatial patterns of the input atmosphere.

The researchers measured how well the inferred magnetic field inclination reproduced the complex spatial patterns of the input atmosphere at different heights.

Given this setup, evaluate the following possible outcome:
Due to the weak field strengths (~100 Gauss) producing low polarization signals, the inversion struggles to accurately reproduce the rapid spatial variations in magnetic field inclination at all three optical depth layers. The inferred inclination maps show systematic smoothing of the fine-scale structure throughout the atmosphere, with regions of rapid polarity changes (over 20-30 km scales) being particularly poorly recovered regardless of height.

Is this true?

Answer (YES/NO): NO